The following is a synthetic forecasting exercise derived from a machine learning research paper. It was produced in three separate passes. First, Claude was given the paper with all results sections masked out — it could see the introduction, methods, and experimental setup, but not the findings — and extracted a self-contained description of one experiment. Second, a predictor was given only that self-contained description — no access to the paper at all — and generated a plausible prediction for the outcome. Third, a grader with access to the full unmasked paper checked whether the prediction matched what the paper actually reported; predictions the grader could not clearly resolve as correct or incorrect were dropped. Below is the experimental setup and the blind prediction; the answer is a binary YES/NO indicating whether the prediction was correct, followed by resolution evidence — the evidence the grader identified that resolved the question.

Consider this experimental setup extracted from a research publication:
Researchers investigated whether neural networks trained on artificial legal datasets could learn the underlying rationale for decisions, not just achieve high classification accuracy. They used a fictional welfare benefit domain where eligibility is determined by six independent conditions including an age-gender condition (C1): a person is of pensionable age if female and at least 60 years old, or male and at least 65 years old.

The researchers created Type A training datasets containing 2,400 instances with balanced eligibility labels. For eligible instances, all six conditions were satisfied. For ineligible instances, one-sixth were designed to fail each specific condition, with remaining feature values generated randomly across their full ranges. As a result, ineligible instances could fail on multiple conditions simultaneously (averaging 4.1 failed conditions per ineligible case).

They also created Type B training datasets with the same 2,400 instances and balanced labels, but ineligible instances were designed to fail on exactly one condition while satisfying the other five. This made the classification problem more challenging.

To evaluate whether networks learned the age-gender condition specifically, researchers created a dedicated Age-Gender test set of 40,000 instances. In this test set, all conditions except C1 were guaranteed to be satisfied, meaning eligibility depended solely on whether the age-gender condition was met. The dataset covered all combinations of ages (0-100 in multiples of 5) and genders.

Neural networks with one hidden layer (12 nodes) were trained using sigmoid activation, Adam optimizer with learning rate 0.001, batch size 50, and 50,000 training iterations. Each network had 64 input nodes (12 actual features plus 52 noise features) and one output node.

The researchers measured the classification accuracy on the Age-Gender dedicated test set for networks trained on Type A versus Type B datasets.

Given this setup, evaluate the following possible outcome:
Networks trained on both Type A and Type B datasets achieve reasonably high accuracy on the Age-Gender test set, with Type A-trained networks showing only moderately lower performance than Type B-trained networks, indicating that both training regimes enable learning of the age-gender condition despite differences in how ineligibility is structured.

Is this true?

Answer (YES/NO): NO